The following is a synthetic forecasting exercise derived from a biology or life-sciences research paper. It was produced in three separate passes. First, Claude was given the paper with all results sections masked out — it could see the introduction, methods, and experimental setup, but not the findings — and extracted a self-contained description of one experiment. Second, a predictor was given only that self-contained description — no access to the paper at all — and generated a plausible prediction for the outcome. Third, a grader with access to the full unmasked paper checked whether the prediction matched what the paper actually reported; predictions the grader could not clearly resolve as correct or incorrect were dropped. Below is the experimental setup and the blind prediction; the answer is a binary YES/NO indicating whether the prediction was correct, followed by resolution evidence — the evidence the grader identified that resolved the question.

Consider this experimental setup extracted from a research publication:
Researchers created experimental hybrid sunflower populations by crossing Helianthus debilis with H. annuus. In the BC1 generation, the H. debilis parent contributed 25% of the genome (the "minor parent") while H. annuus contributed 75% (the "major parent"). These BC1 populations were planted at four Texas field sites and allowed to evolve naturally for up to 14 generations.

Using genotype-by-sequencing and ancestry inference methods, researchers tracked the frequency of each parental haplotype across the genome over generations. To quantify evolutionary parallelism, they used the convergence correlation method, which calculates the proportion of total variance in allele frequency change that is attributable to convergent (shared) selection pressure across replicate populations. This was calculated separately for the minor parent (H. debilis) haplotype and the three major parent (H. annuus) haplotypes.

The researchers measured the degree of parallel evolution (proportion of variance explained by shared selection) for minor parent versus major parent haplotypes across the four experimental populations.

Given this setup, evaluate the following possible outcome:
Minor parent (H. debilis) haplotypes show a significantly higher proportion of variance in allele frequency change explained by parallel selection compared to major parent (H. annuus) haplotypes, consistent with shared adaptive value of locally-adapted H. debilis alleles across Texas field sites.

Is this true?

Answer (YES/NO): NO